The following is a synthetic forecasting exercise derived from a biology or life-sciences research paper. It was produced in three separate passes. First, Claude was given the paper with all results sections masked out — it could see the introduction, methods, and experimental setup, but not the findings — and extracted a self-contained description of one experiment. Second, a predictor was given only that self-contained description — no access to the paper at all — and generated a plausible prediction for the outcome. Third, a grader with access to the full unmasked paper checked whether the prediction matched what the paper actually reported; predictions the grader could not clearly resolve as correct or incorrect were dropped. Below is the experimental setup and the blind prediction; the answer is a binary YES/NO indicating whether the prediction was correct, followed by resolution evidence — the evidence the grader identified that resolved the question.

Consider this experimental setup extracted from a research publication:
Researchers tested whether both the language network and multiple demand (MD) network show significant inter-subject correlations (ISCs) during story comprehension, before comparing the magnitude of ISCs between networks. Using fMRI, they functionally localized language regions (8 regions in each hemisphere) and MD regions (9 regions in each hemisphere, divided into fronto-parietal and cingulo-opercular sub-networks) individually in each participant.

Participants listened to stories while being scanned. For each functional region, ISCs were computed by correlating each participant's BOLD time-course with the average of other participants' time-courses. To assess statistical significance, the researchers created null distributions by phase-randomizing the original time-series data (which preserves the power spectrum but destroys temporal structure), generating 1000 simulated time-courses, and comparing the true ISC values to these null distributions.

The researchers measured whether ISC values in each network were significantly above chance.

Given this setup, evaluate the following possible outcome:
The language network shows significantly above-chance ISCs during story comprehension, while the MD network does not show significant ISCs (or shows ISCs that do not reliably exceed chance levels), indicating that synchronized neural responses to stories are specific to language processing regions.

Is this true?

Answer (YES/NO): NO